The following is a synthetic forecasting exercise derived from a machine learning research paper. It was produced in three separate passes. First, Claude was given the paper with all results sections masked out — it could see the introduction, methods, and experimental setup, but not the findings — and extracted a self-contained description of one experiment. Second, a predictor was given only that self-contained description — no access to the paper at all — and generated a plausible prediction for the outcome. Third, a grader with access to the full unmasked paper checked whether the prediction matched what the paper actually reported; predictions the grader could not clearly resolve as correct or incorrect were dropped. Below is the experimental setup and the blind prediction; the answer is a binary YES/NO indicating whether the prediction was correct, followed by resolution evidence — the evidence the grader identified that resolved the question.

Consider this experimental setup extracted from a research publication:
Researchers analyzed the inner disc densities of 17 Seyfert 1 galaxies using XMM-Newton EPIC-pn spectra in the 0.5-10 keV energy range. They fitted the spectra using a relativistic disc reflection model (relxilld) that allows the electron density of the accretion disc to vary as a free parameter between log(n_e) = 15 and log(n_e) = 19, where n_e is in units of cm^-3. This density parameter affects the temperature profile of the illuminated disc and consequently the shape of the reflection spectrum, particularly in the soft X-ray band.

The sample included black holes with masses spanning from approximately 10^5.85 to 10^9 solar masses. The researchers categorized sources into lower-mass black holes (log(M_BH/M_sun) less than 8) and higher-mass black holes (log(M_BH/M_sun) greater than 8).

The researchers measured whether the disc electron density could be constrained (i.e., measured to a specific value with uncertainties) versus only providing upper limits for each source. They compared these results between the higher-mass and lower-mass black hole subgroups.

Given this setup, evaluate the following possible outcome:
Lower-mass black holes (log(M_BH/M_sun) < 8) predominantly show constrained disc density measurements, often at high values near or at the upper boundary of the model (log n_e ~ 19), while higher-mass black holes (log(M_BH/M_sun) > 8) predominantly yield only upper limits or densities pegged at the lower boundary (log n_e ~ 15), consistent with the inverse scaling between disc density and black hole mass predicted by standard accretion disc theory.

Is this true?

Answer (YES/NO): NO